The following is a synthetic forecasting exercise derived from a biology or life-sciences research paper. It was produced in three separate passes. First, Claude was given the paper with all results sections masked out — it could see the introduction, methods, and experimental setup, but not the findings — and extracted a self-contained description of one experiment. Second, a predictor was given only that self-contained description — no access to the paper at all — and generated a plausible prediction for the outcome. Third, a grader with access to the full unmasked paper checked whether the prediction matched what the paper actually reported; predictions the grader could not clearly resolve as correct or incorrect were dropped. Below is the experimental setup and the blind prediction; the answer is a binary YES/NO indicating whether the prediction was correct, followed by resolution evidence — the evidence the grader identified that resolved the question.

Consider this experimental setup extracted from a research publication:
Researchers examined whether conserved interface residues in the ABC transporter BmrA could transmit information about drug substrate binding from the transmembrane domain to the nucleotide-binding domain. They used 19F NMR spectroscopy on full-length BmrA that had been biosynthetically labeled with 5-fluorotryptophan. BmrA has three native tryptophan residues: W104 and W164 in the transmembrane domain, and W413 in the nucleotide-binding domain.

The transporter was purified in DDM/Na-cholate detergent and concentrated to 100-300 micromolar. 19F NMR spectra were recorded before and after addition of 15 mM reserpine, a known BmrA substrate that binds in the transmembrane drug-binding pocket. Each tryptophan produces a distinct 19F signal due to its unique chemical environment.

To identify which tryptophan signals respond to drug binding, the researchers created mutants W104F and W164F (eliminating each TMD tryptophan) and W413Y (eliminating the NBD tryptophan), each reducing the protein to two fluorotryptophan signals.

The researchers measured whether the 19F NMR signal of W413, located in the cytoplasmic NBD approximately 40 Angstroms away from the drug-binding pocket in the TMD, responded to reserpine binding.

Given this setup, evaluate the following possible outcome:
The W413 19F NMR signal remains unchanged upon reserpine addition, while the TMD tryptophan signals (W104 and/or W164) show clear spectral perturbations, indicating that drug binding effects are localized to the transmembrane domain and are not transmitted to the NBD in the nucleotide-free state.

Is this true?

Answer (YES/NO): NO